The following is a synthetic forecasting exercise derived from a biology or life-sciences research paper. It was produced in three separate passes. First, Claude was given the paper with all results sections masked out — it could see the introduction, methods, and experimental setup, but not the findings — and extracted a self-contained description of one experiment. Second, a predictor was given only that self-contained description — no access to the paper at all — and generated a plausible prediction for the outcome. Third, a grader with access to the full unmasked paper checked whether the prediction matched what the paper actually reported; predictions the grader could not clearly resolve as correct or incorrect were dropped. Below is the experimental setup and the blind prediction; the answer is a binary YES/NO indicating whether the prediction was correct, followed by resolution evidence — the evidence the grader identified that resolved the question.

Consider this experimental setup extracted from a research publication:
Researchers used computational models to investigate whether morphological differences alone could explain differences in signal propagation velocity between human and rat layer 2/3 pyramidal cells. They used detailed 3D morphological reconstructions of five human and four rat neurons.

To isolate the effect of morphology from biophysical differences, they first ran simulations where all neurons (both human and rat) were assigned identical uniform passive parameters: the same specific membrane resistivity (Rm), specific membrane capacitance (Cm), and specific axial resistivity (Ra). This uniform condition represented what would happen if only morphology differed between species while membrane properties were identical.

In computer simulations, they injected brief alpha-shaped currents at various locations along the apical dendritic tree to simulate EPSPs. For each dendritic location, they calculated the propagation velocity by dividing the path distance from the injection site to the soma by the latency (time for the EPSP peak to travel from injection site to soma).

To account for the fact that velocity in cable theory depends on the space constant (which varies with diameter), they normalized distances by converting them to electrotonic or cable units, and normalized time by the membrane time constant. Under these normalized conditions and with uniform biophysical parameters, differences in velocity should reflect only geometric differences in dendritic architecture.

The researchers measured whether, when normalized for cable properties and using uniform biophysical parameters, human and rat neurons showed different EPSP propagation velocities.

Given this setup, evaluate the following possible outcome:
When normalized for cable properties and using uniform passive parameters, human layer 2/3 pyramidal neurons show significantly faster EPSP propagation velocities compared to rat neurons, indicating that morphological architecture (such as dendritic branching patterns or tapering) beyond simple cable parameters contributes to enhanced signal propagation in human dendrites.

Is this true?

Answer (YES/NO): YES